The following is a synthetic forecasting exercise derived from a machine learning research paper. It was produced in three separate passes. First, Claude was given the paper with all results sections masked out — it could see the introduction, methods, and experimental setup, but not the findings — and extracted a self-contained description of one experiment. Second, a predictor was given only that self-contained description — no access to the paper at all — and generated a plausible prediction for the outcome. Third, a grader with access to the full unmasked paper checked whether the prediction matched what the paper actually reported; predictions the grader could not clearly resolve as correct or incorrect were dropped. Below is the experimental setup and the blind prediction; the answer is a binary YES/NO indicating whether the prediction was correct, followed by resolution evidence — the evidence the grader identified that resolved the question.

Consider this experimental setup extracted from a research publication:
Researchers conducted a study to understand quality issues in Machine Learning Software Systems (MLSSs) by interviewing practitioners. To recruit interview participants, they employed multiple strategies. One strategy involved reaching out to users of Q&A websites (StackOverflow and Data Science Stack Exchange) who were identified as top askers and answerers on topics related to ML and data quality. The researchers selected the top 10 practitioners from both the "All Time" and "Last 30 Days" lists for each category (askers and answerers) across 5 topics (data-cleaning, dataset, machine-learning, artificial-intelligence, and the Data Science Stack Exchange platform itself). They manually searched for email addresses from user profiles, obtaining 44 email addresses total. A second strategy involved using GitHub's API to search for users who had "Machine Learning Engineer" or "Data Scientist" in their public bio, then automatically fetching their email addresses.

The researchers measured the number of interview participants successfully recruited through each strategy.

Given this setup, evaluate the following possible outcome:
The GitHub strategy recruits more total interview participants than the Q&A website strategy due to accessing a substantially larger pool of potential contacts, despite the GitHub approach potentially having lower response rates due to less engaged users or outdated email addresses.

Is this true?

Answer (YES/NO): YES